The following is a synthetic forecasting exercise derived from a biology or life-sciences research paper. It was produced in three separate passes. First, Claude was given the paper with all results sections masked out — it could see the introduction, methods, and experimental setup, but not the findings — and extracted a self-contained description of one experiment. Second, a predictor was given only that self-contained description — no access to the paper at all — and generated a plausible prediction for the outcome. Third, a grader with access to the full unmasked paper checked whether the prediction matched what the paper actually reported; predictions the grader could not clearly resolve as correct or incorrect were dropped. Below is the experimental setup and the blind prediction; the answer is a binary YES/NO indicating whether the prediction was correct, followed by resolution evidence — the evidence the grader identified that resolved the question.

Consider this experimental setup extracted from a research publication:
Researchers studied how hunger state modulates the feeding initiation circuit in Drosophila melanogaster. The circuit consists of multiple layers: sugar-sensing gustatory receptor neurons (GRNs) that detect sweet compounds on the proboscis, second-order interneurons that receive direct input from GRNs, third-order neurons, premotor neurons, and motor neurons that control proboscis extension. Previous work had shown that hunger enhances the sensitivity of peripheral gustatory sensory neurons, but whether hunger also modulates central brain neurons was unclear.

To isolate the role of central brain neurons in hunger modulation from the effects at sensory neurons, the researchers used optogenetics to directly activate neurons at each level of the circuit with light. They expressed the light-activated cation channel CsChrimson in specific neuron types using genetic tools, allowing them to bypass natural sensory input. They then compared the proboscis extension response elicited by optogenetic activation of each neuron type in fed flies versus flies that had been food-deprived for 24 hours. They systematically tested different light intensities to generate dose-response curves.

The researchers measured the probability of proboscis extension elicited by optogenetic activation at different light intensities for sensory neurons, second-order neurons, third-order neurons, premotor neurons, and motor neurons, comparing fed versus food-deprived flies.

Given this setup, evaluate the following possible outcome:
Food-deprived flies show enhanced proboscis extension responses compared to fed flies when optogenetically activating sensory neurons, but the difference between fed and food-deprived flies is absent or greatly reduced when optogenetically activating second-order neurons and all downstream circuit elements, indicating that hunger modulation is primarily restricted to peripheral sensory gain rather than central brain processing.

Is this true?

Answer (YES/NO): NO